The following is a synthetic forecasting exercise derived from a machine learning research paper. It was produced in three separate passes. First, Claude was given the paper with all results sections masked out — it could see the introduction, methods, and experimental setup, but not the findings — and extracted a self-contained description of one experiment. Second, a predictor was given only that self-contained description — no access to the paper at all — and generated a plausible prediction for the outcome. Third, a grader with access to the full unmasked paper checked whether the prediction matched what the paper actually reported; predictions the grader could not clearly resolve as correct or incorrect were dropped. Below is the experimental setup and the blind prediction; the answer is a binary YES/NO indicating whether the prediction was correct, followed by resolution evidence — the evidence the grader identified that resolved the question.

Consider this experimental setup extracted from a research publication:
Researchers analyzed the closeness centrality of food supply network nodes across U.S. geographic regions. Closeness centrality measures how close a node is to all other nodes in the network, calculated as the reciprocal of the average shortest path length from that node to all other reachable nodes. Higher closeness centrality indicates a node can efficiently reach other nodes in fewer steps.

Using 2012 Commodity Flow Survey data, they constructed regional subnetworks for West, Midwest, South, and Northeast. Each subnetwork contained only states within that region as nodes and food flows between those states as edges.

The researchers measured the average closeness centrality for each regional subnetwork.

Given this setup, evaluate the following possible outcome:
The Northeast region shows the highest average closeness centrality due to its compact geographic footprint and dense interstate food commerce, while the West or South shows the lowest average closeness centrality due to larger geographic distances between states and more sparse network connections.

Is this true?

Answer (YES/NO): NO